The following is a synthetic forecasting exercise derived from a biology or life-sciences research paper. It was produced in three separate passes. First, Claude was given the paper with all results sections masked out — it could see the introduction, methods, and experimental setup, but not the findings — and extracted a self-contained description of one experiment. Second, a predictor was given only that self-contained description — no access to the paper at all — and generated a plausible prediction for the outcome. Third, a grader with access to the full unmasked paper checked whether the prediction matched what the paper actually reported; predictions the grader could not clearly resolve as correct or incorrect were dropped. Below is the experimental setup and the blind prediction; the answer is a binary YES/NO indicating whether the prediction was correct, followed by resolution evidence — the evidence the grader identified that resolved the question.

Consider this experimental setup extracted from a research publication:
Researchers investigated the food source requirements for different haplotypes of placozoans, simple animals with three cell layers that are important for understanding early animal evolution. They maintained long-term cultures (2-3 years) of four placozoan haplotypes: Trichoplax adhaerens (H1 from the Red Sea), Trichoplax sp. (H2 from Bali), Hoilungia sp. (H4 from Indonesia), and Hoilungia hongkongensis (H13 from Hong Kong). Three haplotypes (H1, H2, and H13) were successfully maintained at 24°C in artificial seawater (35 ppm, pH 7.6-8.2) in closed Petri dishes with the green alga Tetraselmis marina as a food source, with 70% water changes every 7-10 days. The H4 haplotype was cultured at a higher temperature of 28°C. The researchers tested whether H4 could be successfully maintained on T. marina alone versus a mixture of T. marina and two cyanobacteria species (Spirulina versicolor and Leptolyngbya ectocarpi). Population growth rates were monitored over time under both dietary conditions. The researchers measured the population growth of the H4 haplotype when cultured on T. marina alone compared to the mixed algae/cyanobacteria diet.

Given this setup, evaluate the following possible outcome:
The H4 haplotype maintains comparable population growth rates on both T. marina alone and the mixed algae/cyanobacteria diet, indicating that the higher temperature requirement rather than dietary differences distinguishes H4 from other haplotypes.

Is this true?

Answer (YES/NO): NO